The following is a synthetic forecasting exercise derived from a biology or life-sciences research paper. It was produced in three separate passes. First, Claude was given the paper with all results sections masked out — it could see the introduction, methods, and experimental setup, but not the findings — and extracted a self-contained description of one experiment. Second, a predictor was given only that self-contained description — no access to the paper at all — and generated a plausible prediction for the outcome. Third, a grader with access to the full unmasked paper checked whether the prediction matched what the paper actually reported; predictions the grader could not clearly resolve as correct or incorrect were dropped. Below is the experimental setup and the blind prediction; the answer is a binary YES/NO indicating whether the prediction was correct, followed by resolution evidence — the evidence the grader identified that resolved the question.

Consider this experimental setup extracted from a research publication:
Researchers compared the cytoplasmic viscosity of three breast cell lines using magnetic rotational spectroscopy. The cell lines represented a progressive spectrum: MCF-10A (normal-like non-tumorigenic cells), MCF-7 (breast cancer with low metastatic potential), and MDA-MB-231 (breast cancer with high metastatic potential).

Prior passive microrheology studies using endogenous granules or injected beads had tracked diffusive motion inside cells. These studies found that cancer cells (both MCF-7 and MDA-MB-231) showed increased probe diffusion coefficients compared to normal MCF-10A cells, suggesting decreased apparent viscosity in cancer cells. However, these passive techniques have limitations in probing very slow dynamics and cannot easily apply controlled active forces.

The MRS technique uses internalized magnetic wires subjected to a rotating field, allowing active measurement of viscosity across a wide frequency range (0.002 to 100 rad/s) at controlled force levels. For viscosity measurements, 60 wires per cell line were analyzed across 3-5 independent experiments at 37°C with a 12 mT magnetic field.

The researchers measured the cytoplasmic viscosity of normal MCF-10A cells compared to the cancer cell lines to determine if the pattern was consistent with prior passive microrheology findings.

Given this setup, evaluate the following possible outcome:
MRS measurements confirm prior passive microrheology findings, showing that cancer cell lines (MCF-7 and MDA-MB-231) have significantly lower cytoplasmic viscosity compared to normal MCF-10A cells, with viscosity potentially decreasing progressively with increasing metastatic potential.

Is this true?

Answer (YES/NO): NO